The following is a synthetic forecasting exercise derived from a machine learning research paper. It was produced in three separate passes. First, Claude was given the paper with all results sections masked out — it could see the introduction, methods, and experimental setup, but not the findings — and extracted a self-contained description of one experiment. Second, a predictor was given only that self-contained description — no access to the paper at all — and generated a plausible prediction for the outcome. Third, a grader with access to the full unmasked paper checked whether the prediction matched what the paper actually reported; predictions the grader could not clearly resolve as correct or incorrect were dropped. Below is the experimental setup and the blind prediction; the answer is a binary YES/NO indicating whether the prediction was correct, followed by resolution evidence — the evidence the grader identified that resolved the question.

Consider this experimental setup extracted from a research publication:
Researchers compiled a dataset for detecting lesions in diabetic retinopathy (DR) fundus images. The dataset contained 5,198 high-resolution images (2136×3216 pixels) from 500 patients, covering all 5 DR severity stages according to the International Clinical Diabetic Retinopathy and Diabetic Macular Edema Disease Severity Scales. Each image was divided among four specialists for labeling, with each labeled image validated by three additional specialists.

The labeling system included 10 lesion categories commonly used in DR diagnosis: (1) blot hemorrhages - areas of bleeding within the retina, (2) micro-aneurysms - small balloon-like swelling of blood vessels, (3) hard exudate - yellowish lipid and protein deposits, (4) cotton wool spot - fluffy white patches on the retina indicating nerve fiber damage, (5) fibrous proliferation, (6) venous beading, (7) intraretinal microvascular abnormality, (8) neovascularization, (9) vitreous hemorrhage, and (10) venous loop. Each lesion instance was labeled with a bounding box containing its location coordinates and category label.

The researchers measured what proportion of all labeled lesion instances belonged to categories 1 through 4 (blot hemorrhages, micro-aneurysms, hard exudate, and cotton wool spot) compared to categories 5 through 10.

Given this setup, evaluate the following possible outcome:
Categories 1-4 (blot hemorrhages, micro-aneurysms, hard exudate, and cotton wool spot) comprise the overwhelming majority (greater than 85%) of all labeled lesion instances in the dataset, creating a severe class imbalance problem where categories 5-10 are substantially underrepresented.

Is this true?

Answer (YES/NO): YES